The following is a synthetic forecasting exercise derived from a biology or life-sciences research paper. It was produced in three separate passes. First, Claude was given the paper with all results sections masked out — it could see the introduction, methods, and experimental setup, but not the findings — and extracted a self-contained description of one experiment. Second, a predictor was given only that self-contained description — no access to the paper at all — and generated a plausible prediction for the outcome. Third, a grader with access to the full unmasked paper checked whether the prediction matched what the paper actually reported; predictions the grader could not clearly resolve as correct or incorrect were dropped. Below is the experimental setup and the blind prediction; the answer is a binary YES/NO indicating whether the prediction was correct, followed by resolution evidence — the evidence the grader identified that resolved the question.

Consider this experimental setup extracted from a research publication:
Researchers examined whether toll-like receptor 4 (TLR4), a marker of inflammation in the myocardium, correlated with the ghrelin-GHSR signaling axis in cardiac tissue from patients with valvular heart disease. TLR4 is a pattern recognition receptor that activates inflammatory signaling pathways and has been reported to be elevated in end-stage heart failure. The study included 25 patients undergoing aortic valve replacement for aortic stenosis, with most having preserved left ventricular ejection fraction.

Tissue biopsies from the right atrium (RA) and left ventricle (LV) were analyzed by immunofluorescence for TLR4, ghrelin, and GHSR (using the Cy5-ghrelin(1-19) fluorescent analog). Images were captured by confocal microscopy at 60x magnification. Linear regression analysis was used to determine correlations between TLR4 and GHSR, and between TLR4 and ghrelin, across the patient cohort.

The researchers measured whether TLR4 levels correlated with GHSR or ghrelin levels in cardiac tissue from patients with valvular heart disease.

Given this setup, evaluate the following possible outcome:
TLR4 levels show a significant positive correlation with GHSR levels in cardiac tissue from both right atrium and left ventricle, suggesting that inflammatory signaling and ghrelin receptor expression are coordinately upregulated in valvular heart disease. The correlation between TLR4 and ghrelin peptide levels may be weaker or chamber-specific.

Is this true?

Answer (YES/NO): NO